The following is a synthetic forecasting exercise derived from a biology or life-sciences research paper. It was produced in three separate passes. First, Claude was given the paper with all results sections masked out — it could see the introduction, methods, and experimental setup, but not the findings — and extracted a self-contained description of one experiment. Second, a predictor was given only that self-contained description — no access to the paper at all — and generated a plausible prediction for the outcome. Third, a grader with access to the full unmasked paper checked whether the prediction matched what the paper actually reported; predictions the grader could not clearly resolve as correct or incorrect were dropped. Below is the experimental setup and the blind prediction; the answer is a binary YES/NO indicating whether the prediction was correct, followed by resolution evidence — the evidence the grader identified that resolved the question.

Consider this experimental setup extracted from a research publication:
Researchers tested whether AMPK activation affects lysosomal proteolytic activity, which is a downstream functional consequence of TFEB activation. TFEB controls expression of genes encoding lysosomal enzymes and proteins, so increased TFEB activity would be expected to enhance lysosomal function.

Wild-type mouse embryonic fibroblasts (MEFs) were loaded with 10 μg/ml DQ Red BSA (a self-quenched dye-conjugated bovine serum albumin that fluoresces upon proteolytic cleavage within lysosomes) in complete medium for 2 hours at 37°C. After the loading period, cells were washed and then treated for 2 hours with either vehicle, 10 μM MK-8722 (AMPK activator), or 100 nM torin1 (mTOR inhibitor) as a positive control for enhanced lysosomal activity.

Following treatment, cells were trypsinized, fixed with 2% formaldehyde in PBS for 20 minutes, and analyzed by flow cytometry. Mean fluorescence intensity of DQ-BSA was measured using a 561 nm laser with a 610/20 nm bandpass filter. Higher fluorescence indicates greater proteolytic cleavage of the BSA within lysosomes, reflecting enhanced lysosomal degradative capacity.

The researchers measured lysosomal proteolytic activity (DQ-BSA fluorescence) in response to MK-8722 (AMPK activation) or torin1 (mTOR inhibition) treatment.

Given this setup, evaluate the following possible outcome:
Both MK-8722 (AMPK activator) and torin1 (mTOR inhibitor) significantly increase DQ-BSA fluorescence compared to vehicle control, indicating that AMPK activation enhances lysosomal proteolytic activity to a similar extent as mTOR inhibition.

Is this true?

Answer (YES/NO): NO